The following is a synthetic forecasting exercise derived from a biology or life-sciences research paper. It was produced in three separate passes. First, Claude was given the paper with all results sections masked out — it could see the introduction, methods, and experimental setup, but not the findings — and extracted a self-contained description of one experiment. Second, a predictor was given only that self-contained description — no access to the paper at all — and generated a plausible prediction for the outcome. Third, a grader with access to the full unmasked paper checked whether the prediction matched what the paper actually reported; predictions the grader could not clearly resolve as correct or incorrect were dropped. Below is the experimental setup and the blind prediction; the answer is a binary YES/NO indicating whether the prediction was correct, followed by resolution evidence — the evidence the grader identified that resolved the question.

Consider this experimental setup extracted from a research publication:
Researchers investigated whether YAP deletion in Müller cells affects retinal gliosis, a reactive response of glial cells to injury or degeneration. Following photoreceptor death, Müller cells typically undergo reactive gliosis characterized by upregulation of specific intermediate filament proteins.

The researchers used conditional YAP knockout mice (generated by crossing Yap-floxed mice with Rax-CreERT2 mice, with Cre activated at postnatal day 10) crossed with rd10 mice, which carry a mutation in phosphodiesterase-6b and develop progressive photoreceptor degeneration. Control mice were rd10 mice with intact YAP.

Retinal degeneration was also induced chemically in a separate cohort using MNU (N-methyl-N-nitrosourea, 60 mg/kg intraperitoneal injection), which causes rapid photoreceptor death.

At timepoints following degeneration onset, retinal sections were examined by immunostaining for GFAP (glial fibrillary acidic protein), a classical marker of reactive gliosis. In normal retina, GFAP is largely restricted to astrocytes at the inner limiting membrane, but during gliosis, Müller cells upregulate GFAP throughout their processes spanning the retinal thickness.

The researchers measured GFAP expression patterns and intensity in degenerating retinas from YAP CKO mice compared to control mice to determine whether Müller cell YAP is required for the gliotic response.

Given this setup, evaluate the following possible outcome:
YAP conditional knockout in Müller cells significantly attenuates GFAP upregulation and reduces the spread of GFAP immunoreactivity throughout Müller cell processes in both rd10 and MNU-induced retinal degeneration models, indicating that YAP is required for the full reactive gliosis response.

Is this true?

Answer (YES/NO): NO